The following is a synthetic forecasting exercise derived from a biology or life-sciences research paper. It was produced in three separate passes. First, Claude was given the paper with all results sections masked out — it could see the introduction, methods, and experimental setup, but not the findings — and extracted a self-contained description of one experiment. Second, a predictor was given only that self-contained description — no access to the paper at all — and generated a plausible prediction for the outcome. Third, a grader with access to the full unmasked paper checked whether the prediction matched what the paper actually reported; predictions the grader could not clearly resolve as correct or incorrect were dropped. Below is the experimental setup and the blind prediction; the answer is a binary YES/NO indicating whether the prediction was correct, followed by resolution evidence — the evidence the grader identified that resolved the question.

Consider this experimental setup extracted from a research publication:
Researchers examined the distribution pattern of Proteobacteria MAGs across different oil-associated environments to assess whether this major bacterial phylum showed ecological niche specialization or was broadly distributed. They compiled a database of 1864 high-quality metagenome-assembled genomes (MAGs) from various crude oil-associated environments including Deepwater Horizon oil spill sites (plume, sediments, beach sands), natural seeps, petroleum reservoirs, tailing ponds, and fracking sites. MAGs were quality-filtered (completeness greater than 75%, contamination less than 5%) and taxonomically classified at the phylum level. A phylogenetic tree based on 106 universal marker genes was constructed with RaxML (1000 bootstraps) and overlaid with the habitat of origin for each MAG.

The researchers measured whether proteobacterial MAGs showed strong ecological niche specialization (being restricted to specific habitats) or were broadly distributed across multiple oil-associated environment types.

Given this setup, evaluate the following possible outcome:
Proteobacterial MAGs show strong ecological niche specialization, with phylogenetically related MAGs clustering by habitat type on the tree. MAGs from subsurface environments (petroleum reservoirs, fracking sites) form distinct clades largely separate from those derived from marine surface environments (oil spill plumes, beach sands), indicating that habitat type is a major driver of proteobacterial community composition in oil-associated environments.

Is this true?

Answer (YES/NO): NO